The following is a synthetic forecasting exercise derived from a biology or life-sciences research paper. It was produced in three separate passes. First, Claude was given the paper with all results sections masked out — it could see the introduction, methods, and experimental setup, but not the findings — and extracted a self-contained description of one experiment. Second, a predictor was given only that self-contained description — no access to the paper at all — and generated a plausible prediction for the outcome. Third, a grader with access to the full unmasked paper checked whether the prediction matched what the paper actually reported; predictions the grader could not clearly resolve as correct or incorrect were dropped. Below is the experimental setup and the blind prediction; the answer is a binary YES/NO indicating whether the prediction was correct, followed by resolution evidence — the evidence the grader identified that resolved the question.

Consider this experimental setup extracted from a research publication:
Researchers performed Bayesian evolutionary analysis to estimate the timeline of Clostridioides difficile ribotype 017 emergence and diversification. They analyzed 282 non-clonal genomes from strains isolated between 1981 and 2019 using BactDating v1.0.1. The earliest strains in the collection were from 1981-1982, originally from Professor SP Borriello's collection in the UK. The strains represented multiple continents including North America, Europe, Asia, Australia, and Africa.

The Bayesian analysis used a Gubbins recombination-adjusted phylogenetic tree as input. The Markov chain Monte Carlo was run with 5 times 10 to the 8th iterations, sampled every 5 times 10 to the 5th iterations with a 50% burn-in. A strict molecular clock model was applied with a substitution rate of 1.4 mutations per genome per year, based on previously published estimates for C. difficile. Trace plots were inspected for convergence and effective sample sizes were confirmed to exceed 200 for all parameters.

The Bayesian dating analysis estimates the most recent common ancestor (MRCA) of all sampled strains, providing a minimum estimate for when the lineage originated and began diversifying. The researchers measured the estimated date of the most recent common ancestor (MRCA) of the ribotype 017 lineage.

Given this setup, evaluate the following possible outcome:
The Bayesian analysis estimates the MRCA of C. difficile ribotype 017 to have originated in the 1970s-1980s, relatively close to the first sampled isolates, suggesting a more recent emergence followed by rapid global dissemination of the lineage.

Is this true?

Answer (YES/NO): NO